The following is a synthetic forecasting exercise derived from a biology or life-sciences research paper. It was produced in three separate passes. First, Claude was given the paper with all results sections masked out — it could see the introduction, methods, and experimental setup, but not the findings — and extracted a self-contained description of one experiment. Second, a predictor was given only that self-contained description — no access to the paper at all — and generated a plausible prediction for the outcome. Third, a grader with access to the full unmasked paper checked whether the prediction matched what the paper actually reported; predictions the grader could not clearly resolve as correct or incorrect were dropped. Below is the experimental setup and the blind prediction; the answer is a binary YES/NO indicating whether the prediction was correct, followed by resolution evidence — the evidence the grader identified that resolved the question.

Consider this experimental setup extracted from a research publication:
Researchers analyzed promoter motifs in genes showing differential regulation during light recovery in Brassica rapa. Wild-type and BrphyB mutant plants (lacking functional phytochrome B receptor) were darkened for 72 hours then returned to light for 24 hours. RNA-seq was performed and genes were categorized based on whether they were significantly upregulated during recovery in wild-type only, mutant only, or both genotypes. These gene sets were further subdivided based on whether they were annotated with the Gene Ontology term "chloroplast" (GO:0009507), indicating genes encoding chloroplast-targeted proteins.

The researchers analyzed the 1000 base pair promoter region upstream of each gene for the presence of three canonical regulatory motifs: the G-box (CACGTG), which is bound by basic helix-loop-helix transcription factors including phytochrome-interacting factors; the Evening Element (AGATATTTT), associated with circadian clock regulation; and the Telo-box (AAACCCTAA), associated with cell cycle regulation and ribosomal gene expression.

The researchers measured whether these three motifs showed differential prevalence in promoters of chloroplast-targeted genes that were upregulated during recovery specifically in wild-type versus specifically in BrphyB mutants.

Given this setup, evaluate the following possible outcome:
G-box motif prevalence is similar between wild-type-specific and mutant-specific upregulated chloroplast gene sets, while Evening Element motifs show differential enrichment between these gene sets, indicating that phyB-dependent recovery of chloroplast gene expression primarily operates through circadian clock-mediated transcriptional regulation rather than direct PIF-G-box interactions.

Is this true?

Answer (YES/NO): NO